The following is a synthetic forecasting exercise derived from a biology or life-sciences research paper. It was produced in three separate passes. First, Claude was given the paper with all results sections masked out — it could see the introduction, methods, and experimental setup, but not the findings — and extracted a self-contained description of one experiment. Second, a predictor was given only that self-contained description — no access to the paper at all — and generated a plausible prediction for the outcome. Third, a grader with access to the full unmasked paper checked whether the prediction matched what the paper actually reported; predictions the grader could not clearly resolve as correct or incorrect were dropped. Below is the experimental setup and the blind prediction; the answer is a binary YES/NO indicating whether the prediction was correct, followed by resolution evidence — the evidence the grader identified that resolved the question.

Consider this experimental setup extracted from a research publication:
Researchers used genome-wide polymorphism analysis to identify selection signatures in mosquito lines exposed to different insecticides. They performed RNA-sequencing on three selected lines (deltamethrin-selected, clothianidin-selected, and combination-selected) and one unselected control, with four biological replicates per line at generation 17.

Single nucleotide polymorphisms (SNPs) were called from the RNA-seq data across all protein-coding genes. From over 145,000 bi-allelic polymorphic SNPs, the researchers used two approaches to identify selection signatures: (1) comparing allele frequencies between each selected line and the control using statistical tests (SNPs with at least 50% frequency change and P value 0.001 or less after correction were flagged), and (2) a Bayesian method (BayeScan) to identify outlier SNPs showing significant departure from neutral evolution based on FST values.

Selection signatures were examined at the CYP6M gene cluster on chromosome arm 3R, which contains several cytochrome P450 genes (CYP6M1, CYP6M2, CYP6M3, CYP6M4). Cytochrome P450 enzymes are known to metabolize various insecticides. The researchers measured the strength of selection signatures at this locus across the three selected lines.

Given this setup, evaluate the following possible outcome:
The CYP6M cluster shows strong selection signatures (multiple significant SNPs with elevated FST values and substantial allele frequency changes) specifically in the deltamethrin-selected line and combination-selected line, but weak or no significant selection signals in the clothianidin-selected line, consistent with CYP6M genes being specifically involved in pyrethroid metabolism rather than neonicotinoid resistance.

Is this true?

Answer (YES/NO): NO